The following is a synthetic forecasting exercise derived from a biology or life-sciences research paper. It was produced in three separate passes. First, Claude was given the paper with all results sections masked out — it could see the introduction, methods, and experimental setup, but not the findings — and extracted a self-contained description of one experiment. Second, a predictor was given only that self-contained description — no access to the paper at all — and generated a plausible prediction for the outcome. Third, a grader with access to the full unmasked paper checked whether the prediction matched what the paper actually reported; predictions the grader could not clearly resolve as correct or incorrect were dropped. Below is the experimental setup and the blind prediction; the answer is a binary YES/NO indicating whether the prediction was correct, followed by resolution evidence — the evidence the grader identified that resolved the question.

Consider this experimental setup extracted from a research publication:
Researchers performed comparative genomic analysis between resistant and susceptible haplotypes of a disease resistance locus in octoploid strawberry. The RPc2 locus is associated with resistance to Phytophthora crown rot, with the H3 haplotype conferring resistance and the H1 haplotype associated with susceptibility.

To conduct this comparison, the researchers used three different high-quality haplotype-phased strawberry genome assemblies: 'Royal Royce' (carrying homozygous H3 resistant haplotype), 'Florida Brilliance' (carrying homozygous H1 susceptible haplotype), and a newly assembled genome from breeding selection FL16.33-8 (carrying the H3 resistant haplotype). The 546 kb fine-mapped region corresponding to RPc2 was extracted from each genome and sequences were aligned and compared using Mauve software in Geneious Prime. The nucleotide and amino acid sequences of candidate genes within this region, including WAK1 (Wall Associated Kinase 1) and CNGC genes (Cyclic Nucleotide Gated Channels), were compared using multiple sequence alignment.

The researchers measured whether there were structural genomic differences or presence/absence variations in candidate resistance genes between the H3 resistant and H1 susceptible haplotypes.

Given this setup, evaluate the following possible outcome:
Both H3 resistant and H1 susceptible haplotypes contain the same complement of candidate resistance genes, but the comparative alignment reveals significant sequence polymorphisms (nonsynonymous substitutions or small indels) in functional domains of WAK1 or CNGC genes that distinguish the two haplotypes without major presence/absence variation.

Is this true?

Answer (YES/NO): NO